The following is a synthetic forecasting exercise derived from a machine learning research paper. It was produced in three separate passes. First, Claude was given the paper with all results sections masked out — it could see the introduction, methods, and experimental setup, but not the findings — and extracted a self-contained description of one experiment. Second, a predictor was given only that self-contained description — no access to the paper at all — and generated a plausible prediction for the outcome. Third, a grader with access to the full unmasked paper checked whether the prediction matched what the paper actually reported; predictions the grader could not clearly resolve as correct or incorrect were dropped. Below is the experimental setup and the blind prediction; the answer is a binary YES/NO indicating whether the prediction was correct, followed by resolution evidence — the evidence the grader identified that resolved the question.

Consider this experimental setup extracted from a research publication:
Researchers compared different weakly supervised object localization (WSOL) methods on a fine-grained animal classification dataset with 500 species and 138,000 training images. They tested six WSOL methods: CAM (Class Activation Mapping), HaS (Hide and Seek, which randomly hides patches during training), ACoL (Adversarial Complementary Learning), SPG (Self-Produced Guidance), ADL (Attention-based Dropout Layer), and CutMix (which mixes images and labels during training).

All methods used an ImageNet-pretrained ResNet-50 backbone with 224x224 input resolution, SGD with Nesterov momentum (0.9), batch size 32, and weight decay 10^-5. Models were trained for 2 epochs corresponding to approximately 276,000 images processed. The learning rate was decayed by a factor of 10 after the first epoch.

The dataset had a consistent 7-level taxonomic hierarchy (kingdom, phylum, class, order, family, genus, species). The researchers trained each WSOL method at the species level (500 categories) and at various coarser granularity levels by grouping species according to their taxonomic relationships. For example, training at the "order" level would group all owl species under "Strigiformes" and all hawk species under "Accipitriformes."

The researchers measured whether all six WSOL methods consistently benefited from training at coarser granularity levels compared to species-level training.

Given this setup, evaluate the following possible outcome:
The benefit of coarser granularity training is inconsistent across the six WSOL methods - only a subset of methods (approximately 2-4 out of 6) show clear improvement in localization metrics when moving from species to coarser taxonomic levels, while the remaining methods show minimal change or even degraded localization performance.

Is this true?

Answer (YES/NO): NO